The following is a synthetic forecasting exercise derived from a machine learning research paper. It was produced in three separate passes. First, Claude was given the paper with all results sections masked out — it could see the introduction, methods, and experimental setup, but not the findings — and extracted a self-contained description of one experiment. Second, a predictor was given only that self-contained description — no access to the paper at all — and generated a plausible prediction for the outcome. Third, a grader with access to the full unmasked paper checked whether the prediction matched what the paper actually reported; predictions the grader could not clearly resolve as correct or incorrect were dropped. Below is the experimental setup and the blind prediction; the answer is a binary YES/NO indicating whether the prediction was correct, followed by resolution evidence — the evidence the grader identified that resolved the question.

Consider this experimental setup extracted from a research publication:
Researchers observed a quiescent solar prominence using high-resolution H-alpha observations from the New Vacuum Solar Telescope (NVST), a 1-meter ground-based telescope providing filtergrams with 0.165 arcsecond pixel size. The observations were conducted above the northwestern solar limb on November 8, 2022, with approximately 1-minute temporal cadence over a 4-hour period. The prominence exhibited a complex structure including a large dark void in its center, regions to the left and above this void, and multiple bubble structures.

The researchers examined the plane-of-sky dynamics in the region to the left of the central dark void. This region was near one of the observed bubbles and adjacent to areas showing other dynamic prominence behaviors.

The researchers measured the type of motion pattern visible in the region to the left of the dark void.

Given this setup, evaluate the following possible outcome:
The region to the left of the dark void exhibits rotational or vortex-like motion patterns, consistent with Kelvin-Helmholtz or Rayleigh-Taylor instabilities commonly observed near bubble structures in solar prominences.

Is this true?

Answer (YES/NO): YES